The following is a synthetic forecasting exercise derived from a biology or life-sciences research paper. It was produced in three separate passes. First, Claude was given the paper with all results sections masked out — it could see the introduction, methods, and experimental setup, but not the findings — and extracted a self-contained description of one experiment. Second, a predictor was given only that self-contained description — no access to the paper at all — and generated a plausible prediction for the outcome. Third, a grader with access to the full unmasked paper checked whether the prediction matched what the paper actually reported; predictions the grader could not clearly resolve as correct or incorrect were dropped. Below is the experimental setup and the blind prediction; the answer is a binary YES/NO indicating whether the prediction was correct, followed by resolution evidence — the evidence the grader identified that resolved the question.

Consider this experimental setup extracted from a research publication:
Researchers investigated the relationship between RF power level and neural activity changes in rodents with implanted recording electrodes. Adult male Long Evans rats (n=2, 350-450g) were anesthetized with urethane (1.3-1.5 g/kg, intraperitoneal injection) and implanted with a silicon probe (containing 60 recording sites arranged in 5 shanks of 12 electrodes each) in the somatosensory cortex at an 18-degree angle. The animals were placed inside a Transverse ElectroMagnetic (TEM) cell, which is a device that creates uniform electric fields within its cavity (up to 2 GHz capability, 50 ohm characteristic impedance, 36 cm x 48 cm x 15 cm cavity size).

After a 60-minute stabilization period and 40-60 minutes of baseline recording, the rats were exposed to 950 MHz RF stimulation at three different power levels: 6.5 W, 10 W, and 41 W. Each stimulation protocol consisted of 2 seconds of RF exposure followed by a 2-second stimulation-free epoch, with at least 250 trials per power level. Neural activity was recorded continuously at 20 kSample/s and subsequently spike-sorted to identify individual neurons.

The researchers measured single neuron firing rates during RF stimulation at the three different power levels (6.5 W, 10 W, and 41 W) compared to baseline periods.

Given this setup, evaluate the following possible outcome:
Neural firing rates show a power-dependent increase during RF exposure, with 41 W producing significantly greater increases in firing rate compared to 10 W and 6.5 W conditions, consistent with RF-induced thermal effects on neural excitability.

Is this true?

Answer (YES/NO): NO